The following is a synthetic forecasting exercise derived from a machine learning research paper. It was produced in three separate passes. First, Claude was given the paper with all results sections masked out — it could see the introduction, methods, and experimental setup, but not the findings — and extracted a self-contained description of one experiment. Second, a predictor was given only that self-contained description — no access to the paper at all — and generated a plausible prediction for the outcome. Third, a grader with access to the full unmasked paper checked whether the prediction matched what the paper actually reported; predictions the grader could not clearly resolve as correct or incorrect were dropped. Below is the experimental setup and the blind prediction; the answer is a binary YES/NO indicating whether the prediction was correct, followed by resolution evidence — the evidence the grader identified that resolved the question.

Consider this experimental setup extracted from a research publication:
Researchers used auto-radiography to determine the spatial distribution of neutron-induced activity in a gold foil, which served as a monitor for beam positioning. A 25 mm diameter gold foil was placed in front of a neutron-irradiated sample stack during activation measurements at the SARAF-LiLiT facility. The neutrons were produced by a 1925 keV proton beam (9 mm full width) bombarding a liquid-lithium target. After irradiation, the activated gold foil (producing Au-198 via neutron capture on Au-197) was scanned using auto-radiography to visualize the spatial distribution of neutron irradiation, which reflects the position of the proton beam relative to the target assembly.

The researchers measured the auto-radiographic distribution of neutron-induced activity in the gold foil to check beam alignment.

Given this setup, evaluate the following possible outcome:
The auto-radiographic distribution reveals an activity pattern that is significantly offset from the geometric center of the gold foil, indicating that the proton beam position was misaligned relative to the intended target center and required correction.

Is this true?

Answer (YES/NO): YES